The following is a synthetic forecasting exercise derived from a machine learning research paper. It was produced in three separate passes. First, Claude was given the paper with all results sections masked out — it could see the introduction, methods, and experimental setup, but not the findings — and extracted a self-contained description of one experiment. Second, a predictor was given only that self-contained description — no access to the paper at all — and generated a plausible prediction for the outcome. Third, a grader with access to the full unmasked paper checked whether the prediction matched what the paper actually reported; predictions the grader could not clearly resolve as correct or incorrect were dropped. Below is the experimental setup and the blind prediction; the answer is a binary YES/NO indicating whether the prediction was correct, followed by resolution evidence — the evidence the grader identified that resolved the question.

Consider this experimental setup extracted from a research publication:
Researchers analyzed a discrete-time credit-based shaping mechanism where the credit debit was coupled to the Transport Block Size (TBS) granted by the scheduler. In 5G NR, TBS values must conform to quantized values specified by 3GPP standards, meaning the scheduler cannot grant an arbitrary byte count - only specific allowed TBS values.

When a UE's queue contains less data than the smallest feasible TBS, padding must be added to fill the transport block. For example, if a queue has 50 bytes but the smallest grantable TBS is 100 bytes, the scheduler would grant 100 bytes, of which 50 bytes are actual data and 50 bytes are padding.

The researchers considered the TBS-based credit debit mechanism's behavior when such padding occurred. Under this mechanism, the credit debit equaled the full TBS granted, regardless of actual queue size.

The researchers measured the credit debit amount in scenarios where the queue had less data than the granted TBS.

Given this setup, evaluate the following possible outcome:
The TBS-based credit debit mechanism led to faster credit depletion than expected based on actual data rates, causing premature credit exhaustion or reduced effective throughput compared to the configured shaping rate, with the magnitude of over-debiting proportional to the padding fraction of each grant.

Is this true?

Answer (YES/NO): NO